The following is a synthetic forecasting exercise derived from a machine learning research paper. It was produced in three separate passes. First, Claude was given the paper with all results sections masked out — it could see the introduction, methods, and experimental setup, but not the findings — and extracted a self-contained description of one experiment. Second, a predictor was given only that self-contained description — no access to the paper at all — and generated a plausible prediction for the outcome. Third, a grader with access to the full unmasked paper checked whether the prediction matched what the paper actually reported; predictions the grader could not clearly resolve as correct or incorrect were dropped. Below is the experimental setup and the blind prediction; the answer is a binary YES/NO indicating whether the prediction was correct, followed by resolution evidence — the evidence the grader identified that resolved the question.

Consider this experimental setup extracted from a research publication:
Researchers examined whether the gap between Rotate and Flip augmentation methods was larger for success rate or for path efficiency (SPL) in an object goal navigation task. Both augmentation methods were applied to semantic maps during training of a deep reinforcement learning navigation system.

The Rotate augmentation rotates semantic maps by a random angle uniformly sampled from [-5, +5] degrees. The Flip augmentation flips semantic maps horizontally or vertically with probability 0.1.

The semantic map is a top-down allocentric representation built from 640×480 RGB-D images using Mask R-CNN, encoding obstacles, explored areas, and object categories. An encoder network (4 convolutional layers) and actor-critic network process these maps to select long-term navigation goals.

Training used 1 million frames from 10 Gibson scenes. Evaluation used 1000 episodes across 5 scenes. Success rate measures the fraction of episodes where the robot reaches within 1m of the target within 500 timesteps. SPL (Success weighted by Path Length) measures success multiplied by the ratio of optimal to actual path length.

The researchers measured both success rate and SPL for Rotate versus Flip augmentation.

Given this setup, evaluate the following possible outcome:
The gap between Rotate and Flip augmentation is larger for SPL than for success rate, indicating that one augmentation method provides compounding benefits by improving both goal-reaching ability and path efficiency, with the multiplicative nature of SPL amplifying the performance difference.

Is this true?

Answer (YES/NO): YES